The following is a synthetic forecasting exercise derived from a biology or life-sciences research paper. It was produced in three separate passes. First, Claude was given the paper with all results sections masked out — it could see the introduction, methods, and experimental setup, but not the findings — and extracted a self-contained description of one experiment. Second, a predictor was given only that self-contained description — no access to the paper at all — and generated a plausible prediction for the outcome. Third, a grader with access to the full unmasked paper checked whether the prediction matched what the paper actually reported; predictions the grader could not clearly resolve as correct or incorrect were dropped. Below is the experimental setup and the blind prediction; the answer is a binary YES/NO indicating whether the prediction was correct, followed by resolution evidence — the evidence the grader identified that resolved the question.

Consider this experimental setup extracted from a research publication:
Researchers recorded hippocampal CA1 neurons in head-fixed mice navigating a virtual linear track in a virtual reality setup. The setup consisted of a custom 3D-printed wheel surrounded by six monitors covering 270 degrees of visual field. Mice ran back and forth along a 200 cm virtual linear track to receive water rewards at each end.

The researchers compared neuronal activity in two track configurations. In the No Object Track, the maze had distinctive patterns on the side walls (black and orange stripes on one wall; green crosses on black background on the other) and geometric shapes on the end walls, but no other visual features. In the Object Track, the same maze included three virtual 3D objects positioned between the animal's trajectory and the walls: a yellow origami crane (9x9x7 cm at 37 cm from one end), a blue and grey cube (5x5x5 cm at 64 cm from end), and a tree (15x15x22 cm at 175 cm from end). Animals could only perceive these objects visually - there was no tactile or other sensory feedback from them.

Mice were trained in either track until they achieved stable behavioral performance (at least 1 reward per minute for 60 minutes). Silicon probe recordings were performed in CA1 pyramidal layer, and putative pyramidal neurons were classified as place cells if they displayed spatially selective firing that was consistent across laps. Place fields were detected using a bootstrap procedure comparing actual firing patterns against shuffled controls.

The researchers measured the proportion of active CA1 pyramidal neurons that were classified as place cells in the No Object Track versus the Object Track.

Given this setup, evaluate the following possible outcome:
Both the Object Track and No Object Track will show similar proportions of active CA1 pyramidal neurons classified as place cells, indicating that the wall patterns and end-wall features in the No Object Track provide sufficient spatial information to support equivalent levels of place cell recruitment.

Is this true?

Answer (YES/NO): NO